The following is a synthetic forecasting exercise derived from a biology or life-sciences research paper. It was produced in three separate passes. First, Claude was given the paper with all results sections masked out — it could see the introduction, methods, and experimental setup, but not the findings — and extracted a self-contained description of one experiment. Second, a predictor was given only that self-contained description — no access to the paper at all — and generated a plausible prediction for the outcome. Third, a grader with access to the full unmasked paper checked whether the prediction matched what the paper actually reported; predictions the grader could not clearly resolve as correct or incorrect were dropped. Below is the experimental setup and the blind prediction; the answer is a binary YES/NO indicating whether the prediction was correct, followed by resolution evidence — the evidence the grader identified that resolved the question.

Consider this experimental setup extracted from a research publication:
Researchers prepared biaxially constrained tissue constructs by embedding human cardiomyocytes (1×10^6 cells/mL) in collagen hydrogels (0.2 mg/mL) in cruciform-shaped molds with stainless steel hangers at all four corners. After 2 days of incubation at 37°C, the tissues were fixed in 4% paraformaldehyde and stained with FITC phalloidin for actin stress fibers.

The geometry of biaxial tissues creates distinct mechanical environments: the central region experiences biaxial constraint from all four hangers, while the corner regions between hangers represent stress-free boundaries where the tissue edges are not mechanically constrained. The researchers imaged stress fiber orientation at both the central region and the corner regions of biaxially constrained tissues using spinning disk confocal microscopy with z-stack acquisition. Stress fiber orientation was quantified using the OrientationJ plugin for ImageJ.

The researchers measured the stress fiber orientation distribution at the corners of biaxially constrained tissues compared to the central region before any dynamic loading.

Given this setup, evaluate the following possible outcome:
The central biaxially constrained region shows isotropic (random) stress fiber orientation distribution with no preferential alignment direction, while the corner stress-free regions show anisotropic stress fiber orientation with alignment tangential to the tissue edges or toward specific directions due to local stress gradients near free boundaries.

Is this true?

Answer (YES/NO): YES